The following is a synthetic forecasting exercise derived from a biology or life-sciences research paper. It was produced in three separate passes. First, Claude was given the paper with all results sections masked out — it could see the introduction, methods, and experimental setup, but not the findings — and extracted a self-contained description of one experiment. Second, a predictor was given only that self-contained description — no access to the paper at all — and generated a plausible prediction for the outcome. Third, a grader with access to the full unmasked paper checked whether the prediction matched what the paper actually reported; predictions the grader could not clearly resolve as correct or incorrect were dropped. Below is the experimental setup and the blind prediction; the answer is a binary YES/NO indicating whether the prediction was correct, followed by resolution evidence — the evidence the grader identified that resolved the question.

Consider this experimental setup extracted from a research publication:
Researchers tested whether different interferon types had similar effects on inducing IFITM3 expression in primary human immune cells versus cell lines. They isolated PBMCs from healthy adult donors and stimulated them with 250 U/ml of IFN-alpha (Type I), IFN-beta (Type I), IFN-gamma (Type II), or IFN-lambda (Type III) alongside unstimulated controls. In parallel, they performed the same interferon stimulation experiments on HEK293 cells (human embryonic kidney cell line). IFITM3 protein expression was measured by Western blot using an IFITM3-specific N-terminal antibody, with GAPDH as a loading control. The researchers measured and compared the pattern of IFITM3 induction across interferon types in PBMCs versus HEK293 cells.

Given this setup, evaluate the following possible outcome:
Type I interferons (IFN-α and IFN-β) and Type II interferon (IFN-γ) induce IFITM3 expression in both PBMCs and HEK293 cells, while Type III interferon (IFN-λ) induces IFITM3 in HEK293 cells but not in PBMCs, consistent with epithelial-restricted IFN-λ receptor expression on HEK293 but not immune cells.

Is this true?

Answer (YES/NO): NO